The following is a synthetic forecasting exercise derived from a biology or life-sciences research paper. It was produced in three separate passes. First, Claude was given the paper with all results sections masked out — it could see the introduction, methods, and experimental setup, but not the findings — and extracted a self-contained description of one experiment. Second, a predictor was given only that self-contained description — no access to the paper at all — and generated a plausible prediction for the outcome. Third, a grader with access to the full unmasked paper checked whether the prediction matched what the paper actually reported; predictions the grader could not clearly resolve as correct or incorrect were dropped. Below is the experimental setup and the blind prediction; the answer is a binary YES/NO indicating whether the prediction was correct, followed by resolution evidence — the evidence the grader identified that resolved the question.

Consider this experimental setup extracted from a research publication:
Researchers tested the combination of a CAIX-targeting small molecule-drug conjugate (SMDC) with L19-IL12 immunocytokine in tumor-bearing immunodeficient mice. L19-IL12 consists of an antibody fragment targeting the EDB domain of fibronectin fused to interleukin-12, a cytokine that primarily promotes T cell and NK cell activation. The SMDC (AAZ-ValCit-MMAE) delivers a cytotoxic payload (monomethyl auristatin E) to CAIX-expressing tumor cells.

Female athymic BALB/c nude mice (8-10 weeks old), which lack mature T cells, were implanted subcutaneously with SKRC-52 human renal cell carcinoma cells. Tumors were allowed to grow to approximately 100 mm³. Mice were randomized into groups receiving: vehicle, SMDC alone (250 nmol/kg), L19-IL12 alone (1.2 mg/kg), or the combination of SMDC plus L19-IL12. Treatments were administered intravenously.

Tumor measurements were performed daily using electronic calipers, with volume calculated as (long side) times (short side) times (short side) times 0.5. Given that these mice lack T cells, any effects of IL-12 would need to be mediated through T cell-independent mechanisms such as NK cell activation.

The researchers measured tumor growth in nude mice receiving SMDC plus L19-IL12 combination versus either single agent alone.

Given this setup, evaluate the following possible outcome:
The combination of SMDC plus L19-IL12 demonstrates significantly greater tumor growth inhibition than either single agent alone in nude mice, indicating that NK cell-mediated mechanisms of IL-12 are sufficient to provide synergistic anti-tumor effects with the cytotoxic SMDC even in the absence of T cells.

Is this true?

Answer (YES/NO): YES